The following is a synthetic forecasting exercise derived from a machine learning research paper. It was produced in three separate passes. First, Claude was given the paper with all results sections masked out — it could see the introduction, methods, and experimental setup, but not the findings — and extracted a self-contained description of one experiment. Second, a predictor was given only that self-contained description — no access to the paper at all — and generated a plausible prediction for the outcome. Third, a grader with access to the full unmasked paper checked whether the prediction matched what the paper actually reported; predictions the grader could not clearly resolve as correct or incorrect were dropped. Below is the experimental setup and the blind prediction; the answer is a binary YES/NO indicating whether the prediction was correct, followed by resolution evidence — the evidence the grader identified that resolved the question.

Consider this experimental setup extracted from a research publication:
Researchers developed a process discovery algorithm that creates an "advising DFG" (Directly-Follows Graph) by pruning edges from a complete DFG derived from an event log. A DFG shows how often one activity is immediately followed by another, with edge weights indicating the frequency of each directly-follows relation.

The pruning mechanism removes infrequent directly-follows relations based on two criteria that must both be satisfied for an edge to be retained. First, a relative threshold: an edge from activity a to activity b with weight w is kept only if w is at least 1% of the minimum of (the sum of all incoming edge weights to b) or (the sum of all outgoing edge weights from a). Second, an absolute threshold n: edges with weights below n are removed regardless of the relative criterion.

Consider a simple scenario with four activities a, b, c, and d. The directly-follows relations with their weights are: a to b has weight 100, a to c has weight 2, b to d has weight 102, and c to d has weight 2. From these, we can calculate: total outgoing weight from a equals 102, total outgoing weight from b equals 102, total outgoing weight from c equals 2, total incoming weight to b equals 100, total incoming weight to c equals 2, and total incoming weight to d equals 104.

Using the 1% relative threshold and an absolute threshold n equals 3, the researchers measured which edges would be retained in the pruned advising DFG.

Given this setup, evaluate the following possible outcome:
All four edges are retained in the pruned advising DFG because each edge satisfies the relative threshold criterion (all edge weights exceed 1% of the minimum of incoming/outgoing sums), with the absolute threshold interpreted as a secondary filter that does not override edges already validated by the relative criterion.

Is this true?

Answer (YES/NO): NO